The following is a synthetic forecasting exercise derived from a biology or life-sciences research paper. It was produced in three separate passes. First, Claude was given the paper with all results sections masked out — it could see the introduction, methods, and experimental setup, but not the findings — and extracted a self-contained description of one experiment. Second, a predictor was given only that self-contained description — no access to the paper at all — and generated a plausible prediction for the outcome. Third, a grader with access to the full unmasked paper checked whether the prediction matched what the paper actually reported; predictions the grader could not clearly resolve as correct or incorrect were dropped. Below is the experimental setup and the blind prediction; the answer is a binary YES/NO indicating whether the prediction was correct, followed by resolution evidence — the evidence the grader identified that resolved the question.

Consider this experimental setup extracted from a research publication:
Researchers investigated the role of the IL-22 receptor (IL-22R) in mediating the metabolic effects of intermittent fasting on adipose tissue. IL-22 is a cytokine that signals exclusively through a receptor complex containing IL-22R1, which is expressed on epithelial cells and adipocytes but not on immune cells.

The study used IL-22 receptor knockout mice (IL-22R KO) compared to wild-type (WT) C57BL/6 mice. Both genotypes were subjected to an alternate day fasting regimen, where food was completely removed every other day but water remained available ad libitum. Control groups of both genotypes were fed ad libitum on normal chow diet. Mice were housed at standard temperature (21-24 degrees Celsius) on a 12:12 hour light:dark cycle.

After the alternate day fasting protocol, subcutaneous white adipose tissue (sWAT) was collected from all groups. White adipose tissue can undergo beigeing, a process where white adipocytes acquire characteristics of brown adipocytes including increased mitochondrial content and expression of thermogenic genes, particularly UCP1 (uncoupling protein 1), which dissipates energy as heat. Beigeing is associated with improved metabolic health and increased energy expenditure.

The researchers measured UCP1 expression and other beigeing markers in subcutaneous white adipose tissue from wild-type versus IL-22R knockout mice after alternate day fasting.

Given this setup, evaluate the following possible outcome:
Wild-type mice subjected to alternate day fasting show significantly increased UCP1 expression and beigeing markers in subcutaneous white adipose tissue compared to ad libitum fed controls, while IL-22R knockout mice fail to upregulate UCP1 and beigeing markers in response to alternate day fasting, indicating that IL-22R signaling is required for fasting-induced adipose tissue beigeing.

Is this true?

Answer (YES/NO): YES